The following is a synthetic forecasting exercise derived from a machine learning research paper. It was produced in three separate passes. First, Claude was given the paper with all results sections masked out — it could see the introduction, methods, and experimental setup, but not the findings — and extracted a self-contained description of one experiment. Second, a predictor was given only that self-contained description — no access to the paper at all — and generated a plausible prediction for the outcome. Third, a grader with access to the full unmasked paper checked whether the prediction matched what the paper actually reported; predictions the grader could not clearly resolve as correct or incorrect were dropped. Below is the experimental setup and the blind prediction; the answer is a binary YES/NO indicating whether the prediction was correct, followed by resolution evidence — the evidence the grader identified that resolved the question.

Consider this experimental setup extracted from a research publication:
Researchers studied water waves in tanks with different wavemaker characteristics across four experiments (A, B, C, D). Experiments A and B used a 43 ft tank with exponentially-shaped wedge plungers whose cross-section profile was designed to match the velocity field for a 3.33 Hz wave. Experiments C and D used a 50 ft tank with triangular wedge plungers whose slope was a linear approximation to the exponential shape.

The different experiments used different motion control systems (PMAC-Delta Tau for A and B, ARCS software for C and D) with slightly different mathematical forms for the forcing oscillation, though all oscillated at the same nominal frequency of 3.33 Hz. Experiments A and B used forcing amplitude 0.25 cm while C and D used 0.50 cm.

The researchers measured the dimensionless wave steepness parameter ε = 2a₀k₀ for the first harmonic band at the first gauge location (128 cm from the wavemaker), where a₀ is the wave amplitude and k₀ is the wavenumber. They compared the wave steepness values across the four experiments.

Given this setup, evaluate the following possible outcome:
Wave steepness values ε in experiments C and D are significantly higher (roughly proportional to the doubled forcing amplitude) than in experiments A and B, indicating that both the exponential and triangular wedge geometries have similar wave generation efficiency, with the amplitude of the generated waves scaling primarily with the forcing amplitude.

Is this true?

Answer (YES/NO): NO